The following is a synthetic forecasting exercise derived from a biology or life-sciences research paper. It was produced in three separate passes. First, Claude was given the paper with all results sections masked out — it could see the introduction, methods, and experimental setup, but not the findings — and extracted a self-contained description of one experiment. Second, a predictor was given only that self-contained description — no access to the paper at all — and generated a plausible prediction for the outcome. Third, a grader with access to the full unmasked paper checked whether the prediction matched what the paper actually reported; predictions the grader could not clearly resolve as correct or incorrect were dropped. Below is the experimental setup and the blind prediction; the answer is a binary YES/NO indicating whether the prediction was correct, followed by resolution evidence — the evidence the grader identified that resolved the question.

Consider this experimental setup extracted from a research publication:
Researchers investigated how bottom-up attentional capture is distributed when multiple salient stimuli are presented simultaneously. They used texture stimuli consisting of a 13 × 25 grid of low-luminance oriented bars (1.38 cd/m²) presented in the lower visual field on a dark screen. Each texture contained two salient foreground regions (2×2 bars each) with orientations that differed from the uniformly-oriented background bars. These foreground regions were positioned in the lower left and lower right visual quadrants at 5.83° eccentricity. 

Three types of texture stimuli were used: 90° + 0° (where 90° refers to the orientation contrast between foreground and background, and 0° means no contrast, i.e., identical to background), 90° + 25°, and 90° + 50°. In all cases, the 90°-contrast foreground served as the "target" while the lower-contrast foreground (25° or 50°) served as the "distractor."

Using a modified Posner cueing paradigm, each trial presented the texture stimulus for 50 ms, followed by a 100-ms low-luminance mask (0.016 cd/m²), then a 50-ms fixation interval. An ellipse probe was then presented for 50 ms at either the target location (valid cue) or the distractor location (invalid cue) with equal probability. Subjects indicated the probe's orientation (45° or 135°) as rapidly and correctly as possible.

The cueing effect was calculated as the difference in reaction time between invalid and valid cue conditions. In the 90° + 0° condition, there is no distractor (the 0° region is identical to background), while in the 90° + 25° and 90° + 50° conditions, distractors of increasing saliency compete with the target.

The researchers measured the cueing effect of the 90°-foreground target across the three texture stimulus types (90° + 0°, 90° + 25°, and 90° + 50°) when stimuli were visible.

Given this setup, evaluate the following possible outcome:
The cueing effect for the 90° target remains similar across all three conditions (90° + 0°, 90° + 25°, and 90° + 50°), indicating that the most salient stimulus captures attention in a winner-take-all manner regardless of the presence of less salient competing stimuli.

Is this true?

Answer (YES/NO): NO